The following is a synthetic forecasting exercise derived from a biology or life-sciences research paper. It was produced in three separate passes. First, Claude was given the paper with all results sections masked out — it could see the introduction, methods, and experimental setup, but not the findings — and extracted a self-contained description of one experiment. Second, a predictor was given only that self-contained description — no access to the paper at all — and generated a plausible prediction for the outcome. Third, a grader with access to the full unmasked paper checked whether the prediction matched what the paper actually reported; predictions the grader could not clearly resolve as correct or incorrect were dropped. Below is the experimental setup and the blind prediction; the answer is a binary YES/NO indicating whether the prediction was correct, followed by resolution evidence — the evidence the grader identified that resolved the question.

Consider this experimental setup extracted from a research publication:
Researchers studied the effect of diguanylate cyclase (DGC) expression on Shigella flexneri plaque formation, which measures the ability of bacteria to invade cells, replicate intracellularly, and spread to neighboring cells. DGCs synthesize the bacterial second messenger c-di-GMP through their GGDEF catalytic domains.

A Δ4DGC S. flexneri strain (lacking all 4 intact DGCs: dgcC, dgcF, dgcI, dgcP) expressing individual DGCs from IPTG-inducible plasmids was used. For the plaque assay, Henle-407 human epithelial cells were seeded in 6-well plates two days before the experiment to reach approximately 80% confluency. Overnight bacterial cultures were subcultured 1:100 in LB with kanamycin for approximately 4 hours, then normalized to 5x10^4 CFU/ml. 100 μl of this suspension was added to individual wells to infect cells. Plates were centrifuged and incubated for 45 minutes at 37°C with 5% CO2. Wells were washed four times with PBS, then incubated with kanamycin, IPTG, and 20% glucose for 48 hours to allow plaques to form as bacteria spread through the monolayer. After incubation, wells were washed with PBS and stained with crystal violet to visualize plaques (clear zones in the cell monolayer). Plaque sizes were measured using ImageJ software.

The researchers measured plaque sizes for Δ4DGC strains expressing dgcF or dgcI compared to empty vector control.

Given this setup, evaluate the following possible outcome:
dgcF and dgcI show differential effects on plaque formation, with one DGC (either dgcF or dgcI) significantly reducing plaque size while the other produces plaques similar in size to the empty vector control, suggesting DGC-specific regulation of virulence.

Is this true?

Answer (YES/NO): NO